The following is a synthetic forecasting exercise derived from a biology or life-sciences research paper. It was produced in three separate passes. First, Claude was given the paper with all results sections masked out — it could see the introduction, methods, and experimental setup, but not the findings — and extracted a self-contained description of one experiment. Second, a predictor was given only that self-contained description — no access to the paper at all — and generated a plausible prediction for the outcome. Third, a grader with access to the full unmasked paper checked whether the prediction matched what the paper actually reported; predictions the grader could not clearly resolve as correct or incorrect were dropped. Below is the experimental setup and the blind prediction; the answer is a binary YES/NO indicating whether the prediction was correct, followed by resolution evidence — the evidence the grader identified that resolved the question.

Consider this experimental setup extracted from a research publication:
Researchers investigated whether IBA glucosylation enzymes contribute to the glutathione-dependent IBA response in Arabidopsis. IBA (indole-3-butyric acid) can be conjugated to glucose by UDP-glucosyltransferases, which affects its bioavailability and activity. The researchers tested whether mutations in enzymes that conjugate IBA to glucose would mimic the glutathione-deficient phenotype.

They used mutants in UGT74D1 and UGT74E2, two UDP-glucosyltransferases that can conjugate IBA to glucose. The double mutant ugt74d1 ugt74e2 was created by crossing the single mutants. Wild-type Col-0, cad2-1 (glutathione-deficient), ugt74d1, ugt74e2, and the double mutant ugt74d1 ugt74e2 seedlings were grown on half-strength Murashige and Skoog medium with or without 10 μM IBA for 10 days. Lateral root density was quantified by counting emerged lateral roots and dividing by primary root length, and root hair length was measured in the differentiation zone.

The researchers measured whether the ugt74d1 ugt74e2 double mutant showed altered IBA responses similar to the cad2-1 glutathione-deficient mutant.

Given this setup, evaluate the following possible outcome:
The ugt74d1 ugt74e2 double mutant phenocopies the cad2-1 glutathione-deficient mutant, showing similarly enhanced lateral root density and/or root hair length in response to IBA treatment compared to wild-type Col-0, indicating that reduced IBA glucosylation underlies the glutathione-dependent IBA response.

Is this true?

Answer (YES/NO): NO